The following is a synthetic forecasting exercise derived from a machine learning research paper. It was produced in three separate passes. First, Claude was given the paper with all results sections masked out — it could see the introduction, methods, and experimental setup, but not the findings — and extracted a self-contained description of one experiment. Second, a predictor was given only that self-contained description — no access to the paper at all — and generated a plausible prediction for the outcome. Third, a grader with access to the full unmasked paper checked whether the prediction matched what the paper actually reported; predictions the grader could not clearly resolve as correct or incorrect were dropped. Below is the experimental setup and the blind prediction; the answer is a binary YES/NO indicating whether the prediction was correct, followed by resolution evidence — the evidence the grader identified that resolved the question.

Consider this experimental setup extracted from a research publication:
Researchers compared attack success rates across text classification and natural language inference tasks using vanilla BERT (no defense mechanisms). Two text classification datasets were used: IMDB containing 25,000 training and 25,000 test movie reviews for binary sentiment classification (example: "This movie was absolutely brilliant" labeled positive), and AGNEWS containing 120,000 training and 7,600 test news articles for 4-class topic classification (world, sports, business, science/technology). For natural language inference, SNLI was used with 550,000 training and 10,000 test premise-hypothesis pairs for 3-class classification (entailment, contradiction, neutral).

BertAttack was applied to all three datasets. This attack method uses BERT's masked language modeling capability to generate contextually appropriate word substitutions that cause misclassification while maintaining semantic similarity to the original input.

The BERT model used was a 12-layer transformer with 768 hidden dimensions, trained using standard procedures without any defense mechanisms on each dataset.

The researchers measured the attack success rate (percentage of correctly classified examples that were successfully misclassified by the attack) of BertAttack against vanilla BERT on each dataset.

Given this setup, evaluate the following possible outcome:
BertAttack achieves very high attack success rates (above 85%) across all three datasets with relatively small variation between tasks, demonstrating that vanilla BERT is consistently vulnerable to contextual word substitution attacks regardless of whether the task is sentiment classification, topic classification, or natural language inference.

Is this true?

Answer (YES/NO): NO